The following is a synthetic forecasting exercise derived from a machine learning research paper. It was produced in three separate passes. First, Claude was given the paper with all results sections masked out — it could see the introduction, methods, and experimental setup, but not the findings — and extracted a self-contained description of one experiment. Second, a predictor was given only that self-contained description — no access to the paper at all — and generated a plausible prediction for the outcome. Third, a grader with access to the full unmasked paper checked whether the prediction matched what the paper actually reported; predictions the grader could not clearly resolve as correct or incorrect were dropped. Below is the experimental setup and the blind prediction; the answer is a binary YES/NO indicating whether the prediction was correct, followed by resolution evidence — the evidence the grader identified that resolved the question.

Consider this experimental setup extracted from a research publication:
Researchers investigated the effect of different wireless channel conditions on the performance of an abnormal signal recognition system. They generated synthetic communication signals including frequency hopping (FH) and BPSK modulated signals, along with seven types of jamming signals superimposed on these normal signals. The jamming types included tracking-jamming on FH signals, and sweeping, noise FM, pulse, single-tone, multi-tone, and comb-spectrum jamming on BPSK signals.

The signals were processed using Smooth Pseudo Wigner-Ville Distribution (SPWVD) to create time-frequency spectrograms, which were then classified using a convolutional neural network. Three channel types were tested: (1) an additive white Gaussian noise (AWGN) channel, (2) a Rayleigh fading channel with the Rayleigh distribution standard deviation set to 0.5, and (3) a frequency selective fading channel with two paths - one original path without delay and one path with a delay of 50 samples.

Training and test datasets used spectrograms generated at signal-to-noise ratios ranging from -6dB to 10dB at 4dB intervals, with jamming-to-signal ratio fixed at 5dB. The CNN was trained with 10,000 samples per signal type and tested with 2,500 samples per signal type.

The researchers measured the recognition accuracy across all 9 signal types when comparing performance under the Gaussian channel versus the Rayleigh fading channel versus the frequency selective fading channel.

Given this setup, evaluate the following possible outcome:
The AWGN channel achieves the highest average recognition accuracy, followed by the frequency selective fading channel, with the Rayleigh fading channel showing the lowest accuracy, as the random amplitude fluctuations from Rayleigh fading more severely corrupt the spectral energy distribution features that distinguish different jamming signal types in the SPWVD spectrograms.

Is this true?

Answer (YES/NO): NO